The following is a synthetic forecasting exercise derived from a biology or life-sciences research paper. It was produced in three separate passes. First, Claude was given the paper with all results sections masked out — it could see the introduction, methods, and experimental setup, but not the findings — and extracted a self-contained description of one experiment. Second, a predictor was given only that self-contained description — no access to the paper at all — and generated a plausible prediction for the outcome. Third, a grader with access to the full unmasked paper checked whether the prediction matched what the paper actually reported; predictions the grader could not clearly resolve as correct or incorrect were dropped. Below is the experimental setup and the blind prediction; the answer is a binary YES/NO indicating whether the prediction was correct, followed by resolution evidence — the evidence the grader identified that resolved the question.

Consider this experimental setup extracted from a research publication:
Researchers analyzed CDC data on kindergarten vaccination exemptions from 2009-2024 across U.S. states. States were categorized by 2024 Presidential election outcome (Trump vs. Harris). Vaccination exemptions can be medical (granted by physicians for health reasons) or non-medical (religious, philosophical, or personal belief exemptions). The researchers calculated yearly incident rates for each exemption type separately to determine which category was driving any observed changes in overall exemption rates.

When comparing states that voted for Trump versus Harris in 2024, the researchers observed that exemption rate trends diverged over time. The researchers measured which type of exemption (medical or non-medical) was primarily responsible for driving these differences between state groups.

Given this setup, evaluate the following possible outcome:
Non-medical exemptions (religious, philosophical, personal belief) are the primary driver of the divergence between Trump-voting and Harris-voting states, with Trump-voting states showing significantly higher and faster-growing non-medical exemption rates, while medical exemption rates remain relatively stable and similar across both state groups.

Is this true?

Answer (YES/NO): YES